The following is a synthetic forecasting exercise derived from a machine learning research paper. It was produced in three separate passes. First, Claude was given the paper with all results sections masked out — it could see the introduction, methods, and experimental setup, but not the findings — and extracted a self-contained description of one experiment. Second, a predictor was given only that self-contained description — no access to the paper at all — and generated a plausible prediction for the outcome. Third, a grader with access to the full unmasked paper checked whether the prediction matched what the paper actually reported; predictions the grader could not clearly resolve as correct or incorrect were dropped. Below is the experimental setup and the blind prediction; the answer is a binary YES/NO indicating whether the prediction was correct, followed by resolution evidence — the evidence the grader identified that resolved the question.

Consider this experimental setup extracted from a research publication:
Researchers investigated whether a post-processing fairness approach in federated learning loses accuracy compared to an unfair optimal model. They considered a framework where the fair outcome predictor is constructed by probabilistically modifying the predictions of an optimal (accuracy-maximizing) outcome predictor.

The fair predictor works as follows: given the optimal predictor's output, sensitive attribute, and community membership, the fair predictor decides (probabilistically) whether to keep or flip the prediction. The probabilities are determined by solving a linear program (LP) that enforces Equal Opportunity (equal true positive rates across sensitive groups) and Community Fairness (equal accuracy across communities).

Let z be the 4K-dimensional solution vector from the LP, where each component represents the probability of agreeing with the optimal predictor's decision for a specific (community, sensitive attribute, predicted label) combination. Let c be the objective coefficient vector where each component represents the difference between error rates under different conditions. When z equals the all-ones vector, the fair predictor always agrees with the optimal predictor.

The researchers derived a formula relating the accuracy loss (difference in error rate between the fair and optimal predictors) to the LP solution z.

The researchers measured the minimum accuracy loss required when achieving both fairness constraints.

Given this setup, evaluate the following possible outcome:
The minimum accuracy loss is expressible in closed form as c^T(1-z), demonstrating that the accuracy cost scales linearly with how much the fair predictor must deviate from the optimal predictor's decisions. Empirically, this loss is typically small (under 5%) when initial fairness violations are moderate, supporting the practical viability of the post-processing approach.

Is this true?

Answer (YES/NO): NO